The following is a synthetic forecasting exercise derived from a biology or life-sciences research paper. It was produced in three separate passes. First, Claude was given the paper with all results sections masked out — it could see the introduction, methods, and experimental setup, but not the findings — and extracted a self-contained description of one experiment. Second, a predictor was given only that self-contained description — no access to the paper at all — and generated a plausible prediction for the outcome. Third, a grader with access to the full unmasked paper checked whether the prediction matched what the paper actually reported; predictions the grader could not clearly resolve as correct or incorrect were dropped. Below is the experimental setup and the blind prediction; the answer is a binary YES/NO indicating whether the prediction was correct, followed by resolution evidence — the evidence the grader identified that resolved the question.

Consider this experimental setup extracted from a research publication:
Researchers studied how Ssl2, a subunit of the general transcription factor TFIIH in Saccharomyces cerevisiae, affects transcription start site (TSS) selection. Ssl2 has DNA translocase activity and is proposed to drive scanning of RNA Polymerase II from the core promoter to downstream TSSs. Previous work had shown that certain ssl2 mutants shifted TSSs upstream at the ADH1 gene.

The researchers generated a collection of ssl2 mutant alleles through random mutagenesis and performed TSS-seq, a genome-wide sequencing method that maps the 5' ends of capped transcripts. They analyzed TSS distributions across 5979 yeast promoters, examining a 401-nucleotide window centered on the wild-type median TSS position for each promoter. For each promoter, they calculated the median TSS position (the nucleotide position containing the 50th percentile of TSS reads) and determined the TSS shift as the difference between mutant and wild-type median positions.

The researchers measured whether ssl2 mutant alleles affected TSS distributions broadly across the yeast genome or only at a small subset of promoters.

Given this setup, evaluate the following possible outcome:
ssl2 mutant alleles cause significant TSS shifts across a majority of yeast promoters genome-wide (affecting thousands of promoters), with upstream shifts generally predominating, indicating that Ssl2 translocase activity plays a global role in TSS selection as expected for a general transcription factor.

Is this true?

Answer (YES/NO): NO